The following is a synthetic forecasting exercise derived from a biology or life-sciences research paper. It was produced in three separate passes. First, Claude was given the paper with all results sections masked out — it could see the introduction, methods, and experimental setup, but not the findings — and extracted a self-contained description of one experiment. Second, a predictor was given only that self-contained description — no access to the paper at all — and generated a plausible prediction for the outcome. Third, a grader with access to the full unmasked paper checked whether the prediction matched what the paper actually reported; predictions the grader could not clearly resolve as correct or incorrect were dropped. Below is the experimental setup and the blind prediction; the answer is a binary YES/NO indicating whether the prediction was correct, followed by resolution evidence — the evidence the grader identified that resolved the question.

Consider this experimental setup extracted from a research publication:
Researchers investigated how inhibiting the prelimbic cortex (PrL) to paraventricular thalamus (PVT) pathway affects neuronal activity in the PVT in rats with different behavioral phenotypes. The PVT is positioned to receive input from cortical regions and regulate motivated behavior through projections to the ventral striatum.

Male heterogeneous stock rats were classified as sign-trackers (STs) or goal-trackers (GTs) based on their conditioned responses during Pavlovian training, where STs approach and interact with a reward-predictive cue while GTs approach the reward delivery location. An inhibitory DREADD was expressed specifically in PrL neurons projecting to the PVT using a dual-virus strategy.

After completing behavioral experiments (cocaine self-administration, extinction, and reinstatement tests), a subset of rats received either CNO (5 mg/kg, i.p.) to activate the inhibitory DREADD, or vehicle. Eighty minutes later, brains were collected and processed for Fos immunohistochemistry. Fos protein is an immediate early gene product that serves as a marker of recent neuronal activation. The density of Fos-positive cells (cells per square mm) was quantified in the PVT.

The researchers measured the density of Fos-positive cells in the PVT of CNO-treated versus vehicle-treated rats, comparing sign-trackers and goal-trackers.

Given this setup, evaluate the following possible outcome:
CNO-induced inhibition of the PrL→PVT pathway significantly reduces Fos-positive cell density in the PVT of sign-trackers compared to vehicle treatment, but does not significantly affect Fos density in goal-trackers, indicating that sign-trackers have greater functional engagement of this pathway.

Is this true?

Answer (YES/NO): NO